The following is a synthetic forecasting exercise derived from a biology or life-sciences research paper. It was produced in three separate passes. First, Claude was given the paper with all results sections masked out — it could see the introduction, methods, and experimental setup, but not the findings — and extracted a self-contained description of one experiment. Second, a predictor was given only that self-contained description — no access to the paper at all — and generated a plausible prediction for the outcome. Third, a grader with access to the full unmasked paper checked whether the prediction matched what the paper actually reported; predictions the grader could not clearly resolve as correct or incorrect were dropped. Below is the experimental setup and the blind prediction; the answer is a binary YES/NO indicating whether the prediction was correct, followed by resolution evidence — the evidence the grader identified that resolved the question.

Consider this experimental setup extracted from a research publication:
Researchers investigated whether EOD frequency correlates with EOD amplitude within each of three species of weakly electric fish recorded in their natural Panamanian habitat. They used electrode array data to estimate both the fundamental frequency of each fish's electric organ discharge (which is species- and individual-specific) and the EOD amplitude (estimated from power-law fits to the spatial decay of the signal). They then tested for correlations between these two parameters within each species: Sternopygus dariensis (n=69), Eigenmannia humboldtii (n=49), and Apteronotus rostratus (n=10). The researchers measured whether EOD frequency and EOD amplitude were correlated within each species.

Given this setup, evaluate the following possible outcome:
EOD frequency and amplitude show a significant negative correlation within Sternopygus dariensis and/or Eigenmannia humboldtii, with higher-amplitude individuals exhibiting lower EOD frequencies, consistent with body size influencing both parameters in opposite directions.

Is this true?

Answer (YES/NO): YES